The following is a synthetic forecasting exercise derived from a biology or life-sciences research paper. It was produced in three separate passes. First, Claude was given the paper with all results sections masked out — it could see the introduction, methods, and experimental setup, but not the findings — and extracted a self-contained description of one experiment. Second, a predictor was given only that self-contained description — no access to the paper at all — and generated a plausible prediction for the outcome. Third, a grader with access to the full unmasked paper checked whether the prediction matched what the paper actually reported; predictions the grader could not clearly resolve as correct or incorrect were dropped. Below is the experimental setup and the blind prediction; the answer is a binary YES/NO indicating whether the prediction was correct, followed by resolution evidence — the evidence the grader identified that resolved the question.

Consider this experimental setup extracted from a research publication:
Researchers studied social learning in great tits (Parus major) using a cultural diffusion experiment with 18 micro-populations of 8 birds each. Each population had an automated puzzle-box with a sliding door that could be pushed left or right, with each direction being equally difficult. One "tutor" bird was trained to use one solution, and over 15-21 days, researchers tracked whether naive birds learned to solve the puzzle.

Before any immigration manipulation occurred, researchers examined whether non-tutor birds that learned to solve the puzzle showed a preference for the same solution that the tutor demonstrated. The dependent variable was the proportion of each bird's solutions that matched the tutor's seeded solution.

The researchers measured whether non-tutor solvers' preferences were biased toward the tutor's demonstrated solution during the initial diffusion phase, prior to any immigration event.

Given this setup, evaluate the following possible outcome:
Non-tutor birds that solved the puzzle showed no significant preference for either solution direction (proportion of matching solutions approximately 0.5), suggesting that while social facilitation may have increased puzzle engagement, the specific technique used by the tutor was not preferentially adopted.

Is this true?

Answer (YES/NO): NO